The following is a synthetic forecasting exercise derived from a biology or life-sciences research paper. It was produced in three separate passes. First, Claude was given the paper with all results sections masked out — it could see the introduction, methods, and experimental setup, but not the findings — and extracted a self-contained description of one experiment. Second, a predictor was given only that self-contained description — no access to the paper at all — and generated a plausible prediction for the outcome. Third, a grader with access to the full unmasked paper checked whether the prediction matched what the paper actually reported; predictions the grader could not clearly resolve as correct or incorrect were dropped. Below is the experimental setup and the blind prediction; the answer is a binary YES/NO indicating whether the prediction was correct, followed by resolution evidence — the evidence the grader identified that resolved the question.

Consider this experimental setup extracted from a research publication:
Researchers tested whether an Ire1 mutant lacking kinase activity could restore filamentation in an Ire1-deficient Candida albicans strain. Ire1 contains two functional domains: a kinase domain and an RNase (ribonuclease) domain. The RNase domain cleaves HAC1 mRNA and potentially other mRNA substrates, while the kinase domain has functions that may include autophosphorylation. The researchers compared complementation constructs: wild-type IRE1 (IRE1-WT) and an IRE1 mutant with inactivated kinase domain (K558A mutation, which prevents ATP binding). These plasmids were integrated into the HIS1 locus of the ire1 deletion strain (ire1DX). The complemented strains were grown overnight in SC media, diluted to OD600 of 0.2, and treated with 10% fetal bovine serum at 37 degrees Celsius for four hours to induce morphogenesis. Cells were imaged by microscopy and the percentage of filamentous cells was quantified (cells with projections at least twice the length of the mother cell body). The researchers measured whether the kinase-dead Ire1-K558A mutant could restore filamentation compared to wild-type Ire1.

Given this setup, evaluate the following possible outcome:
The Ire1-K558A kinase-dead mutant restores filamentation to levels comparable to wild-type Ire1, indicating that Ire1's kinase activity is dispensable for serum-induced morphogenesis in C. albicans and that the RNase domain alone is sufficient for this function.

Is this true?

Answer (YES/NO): NO